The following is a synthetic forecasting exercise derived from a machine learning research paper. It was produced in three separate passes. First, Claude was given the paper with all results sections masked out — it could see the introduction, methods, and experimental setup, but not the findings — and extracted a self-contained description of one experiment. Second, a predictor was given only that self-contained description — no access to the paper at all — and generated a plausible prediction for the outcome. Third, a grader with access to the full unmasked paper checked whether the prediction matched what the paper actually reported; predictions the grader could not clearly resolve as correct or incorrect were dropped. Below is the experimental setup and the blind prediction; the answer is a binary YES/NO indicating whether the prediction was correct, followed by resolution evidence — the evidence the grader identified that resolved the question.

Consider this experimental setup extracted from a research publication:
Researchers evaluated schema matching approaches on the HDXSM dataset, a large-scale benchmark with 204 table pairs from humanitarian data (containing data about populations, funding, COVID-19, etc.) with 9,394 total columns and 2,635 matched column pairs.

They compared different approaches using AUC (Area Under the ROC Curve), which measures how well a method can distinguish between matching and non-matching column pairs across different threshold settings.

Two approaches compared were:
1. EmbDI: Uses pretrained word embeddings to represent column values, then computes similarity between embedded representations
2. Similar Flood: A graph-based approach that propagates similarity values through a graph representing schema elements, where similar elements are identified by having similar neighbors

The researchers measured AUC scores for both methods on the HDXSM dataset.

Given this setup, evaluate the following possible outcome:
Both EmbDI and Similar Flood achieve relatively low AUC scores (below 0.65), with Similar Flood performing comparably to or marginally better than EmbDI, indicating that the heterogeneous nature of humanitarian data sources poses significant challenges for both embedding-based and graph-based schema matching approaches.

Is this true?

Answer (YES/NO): NO